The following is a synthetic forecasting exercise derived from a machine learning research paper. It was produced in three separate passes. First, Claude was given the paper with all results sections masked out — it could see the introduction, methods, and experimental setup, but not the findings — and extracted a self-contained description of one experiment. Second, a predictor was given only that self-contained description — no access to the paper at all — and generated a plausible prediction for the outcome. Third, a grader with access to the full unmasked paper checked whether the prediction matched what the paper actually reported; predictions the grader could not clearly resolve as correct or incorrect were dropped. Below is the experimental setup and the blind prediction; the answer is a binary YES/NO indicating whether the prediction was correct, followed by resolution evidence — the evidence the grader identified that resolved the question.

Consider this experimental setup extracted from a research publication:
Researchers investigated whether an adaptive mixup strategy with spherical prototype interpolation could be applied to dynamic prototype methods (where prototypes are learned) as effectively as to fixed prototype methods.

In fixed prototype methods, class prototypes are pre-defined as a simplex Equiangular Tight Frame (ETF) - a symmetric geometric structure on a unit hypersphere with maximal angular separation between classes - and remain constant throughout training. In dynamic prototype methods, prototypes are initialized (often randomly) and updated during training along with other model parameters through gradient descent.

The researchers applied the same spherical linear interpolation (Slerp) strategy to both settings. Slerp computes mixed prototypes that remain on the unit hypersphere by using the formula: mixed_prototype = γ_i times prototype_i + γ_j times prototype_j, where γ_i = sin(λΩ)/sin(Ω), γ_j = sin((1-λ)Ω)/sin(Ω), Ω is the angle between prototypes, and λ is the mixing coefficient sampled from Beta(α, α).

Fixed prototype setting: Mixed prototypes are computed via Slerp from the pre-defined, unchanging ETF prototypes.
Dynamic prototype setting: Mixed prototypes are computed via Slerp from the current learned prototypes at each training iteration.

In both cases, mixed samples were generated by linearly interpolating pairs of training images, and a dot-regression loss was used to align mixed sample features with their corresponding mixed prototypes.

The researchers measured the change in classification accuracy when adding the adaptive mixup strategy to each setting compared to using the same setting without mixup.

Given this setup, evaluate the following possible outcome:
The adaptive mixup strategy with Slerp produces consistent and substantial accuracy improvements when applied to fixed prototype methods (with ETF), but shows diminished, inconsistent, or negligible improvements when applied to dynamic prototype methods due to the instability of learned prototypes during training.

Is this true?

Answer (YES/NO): NO